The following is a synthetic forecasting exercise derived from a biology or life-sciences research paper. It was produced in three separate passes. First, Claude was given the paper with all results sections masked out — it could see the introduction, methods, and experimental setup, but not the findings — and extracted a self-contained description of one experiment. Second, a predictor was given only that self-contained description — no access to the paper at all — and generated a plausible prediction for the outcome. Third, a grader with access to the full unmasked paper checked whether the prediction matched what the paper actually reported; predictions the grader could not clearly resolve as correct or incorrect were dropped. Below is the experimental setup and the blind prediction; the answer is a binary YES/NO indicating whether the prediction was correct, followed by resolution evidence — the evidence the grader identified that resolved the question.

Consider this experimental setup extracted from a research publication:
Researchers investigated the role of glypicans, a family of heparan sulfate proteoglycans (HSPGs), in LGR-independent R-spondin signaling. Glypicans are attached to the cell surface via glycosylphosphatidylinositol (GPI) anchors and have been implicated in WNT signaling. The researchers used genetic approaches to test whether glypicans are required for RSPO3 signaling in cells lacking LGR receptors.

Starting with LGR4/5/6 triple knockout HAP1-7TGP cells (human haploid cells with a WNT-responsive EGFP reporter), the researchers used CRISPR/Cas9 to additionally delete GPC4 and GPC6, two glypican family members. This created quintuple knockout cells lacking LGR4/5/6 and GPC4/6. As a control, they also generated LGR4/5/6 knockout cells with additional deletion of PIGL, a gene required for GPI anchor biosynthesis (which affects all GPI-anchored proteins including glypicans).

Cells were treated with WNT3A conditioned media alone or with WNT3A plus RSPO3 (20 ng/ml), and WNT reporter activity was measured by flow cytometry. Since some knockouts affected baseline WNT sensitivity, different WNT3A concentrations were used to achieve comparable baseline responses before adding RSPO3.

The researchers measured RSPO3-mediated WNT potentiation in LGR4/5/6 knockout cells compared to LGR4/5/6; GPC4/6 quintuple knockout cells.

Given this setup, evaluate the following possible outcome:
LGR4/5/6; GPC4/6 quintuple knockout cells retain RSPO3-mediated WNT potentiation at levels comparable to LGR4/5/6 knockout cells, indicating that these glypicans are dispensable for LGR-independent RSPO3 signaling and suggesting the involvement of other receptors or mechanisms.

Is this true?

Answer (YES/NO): YES